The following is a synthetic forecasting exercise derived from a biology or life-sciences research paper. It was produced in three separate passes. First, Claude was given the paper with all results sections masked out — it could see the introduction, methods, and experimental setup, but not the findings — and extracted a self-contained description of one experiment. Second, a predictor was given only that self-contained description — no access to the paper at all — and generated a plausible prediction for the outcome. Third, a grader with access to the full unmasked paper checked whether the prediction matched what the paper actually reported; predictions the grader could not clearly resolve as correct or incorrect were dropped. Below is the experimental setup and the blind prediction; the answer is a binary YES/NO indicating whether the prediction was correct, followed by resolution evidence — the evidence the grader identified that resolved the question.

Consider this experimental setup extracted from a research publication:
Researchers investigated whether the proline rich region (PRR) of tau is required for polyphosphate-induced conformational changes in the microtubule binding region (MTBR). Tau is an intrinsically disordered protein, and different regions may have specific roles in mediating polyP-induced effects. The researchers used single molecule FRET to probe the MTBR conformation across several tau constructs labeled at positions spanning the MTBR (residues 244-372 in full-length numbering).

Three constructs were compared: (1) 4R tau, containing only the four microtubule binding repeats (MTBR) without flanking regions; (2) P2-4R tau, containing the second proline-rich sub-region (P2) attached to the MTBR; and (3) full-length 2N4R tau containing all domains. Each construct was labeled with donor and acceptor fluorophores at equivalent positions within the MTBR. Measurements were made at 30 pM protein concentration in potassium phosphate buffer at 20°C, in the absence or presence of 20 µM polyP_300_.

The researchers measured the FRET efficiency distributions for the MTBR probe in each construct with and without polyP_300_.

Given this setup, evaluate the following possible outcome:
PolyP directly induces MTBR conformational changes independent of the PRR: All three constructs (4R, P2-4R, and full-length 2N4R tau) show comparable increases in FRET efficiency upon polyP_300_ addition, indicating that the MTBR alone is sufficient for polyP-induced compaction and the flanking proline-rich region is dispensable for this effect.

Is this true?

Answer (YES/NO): NO